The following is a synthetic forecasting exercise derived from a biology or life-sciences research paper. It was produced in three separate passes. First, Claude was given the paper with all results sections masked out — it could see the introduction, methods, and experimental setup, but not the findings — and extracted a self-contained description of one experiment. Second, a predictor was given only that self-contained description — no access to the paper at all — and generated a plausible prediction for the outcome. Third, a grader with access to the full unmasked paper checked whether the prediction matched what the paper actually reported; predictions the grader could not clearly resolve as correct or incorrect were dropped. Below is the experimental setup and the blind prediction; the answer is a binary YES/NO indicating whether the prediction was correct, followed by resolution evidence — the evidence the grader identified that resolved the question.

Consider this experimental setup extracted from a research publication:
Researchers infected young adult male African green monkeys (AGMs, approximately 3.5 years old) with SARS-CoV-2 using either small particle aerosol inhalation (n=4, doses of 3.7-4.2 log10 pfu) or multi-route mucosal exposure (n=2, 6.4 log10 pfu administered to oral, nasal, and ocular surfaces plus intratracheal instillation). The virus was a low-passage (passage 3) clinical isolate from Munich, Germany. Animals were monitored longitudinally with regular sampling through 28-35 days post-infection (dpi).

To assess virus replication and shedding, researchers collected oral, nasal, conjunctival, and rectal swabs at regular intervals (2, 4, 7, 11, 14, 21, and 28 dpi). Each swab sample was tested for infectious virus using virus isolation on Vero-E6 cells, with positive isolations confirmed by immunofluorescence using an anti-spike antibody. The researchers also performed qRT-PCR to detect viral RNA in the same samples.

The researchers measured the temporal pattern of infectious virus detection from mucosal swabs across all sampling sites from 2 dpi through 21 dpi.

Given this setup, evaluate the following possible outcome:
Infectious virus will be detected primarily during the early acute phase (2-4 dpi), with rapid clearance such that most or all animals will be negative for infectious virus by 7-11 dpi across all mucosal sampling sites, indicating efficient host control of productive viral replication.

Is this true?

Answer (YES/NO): NO